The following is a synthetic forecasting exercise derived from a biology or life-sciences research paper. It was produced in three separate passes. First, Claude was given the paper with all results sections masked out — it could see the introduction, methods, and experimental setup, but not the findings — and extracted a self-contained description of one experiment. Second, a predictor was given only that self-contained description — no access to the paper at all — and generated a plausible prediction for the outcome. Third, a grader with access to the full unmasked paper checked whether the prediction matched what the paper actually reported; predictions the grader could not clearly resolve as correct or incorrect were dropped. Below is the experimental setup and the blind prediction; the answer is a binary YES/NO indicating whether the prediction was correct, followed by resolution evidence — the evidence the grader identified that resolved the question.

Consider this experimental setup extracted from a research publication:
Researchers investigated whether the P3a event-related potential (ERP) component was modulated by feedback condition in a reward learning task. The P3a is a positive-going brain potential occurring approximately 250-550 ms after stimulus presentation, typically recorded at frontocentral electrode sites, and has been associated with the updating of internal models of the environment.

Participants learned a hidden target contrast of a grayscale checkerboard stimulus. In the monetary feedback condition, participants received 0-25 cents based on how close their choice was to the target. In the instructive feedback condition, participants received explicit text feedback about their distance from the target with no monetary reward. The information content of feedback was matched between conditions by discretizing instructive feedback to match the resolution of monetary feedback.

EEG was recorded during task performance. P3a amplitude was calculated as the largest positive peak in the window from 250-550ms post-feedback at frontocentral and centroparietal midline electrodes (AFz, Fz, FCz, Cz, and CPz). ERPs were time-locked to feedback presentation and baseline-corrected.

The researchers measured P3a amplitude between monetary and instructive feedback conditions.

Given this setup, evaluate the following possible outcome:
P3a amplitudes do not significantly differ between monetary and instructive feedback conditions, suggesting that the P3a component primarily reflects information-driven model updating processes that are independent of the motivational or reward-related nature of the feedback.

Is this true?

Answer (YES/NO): NO